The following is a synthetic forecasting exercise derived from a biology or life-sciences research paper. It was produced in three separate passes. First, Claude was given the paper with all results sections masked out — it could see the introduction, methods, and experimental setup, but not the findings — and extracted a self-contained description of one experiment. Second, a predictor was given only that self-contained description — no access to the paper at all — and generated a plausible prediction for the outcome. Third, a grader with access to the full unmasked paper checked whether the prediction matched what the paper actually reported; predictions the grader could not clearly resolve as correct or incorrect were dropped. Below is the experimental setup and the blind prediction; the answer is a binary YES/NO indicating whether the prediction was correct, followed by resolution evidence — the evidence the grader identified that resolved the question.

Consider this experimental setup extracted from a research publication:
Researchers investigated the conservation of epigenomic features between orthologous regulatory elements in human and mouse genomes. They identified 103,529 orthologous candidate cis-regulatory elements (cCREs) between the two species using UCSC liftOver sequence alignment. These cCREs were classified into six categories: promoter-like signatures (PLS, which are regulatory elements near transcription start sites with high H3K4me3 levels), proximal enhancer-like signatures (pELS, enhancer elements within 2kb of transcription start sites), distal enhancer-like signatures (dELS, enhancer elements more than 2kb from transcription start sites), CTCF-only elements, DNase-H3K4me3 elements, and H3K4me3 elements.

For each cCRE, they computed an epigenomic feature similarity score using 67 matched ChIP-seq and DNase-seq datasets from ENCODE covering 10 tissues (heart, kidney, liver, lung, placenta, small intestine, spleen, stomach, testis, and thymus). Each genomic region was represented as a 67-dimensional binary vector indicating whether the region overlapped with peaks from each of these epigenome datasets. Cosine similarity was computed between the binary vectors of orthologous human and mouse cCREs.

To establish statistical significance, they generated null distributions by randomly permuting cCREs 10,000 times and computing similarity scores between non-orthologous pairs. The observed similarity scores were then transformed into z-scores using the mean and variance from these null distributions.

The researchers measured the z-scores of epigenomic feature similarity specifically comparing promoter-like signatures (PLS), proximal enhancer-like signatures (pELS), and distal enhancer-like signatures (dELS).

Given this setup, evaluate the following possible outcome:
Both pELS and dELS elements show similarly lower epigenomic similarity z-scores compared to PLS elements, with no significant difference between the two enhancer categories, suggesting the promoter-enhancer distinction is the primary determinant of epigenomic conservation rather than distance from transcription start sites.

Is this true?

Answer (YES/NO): NO